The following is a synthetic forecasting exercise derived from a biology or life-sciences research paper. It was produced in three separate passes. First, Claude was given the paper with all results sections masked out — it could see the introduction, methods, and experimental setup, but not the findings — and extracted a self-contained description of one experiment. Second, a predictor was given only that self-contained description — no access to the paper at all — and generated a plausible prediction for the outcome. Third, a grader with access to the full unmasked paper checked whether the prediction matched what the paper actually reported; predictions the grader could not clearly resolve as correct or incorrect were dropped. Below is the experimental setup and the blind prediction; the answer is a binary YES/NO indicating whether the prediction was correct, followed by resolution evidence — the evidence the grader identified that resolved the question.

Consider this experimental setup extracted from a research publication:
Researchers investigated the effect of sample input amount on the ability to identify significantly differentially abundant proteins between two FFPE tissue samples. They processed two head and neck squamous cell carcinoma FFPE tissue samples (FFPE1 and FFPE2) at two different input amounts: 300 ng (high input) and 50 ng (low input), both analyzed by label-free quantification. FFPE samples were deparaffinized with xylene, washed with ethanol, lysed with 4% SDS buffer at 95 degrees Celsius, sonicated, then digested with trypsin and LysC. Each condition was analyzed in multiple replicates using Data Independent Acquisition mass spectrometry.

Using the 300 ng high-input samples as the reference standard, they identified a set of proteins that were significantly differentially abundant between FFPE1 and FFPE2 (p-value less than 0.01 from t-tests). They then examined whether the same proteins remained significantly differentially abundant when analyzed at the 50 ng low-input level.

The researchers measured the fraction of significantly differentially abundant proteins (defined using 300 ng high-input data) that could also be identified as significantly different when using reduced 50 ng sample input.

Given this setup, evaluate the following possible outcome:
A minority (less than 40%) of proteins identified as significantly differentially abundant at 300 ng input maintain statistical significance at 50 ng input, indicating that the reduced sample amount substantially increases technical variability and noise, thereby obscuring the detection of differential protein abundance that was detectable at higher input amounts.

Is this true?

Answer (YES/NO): NO